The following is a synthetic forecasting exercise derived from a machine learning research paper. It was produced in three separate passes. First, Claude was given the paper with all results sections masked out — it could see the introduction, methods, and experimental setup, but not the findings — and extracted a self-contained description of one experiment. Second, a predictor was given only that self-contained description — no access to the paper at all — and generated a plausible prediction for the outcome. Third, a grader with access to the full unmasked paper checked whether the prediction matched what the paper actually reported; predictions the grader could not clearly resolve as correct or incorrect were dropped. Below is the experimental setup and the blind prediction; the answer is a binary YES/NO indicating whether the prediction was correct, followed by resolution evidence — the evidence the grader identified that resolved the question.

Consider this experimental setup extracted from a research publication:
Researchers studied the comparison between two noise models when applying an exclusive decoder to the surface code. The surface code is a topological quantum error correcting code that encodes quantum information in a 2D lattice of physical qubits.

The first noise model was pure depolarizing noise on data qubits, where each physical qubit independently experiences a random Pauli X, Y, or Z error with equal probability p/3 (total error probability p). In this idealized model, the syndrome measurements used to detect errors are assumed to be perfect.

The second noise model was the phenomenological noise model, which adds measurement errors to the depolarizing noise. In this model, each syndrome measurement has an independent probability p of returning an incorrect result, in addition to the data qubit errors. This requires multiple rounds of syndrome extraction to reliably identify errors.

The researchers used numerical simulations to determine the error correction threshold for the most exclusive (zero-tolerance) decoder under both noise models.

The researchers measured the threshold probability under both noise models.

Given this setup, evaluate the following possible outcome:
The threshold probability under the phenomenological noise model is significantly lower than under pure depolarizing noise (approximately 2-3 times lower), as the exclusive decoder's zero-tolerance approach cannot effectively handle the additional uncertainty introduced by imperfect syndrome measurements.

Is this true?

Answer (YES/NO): NO